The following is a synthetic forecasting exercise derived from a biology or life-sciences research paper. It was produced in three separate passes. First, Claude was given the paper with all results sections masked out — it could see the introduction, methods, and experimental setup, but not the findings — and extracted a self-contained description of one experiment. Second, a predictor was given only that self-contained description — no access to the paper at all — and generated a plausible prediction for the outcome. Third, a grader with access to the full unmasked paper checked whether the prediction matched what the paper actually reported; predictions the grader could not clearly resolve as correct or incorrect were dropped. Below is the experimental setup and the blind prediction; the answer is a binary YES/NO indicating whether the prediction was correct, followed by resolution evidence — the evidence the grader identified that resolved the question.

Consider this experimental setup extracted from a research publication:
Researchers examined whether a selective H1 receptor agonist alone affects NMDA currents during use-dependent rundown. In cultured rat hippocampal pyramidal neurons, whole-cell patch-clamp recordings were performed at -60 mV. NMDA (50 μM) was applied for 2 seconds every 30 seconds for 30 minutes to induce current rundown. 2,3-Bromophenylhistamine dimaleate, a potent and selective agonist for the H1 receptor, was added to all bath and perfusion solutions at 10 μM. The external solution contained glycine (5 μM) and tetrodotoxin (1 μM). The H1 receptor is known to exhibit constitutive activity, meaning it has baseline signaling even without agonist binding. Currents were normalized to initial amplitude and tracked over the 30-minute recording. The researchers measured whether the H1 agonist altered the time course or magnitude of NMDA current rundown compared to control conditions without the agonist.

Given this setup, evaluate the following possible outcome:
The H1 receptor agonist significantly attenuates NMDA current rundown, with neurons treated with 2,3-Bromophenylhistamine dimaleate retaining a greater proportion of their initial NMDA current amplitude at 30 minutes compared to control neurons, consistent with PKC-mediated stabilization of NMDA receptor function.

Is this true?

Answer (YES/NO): NO